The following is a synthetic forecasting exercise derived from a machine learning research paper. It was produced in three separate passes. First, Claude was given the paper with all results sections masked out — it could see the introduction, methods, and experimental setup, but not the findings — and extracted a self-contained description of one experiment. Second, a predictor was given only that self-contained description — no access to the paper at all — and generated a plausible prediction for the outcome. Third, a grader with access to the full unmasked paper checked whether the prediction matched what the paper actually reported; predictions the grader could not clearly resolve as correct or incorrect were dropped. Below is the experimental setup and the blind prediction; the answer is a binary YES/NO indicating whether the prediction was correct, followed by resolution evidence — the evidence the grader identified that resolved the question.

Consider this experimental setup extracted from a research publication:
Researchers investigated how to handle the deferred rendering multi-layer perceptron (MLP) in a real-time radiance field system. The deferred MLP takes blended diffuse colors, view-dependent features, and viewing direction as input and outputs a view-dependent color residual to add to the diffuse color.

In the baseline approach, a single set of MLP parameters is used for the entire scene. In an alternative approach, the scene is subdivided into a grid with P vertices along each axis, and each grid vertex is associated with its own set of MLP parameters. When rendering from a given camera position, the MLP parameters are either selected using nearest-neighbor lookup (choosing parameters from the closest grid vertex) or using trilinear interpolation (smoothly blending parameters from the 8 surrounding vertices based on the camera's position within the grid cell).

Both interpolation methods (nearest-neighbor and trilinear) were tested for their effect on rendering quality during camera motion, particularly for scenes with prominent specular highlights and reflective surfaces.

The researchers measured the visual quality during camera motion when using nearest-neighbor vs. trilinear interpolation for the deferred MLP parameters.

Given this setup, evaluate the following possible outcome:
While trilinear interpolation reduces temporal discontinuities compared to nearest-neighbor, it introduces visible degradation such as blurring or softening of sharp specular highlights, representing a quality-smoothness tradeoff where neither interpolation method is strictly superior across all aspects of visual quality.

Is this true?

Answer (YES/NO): NO